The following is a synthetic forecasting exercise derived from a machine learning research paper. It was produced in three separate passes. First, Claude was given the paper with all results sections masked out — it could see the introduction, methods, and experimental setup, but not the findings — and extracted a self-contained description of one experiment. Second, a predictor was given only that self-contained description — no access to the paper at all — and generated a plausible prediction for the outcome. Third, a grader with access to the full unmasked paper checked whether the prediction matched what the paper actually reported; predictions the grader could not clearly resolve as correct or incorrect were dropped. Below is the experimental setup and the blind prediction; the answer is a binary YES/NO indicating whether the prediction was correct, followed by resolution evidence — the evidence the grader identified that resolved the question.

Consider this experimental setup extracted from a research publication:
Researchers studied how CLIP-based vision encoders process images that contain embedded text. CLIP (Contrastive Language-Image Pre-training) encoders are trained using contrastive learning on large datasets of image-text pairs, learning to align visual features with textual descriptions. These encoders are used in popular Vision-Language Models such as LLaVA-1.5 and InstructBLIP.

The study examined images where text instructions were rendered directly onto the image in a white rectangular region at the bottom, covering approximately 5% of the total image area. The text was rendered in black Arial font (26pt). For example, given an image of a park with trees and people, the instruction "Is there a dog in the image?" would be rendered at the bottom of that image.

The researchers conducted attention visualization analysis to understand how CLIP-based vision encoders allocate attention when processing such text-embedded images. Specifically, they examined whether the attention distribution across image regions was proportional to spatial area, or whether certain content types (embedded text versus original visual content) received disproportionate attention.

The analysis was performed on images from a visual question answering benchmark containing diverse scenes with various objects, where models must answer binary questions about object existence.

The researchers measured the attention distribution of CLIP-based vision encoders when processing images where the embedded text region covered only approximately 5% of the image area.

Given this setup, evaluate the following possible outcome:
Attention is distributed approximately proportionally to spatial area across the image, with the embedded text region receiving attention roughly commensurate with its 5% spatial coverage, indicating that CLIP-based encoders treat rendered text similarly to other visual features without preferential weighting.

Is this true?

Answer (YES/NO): NO